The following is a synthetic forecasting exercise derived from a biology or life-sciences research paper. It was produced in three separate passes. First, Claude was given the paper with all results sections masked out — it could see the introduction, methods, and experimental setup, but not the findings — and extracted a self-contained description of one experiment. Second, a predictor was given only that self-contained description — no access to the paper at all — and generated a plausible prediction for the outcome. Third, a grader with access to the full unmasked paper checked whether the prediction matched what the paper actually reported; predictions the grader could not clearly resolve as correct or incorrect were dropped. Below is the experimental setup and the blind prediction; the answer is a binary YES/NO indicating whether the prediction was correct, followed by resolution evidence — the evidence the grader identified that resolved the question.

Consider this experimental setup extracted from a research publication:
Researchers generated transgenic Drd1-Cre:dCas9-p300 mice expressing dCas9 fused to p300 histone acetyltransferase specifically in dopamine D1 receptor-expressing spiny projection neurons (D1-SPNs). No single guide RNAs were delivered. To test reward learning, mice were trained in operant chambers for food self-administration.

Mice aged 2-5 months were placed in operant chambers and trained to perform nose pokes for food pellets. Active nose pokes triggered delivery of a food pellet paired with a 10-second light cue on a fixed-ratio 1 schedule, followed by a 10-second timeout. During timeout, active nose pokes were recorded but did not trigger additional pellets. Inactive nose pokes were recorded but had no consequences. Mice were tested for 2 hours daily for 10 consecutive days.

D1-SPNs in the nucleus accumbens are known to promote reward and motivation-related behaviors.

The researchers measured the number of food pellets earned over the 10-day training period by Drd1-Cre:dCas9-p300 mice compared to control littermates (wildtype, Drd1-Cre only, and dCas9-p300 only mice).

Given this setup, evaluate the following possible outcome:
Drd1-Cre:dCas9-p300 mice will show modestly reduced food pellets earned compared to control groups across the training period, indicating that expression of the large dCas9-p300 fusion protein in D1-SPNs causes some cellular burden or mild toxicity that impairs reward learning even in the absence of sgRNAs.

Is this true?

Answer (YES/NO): NO